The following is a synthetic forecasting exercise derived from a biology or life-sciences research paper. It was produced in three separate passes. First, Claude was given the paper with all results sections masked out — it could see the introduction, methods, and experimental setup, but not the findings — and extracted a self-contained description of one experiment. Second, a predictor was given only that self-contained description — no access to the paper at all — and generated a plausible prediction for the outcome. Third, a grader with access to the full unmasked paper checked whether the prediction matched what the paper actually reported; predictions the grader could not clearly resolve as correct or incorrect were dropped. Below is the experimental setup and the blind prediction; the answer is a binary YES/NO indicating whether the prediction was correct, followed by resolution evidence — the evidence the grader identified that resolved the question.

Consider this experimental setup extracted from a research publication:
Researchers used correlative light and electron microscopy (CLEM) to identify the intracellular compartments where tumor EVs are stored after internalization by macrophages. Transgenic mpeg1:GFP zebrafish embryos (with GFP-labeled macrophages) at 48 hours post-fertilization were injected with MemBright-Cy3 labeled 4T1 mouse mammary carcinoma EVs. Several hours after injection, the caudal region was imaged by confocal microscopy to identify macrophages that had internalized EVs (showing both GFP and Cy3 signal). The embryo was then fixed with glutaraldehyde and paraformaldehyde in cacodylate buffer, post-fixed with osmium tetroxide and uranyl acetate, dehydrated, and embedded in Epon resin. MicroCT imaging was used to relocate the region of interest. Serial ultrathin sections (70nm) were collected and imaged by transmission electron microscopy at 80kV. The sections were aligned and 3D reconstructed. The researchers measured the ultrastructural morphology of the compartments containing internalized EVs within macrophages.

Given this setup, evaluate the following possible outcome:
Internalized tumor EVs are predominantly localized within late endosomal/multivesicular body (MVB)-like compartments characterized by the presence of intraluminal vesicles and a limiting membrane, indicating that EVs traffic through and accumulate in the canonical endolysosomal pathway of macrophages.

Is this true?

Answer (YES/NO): YES